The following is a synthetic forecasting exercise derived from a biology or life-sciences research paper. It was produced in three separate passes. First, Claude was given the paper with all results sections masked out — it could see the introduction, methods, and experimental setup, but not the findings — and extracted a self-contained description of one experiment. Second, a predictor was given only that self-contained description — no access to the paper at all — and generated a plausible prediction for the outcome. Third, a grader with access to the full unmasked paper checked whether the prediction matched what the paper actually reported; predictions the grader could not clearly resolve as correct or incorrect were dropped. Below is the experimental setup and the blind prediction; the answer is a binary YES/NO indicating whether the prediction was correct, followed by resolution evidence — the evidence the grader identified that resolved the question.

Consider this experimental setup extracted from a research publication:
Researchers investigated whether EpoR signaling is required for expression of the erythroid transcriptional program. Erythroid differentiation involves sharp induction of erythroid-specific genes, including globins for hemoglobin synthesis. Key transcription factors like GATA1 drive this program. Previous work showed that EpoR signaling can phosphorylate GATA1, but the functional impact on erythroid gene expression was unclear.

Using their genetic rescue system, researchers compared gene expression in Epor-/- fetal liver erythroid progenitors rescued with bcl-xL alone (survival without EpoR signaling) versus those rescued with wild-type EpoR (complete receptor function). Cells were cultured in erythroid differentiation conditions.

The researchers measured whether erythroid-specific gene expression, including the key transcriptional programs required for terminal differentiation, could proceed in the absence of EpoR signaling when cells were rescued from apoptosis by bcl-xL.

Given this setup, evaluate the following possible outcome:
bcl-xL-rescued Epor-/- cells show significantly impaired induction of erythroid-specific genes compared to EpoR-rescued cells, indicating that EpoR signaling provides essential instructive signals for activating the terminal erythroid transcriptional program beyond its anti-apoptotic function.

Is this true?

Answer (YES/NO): NO